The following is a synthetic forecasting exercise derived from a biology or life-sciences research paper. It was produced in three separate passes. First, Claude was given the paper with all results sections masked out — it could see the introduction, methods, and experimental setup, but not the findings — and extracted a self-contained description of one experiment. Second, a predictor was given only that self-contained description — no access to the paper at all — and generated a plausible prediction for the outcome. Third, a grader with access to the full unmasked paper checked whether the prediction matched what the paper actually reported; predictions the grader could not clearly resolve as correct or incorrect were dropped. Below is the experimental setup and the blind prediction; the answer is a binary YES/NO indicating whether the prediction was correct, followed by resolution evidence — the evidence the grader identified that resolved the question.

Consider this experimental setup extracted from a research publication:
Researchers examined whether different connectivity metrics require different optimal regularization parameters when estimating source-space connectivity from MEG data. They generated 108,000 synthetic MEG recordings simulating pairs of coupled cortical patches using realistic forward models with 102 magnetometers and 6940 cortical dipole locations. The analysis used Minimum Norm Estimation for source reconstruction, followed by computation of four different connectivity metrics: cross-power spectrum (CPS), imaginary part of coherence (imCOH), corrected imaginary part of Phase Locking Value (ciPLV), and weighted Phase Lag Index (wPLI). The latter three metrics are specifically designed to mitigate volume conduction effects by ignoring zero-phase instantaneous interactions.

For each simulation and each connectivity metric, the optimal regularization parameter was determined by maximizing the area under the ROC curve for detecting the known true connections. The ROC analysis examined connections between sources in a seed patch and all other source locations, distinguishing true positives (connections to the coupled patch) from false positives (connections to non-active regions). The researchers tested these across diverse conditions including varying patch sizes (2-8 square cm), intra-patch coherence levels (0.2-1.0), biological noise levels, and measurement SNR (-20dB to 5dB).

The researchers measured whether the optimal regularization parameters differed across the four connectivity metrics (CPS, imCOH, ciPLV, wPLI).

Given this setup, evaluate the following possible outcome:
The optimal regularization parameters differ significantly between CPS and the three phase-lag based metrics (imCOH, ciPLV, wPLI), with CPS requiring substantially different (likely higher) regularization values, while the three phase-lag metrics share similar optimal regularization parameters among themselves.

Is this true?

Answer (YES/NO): YES